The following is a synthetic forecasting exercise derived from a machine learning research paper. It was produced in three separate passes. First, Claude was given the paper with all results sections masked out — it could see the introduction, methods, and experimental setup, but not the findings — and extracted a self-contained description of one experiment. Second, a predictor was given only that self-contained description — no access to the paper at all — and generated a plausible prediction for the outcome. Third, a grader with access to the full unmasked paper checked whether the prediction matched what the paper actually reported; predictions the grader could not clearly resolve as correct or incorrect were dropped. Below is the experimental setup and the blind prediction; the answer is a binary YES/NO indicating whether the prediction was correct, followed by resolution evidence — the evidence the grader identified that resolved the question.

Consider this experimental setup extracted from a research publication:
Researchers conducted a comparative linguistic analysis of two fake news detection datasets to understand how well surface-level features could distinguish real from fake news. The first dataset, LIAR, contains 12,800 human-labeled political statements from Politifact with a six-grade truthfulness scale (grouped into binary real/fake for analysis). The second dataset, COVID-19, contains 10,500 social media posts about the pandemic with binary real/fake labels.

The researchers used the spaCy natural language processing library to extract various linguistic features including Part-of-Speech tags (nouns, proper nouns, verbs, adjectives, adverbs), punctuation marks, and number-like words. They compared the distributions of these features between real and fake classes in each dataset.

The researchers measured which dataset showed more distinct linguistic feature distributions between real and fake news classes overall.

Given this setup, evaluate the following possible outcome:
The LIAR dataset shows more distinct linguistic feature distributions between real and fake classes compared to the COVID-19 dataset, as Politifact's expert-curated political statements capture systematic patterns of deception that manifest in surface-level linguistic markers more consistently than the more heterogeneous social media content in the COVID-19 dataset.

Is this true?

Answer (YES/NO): NO